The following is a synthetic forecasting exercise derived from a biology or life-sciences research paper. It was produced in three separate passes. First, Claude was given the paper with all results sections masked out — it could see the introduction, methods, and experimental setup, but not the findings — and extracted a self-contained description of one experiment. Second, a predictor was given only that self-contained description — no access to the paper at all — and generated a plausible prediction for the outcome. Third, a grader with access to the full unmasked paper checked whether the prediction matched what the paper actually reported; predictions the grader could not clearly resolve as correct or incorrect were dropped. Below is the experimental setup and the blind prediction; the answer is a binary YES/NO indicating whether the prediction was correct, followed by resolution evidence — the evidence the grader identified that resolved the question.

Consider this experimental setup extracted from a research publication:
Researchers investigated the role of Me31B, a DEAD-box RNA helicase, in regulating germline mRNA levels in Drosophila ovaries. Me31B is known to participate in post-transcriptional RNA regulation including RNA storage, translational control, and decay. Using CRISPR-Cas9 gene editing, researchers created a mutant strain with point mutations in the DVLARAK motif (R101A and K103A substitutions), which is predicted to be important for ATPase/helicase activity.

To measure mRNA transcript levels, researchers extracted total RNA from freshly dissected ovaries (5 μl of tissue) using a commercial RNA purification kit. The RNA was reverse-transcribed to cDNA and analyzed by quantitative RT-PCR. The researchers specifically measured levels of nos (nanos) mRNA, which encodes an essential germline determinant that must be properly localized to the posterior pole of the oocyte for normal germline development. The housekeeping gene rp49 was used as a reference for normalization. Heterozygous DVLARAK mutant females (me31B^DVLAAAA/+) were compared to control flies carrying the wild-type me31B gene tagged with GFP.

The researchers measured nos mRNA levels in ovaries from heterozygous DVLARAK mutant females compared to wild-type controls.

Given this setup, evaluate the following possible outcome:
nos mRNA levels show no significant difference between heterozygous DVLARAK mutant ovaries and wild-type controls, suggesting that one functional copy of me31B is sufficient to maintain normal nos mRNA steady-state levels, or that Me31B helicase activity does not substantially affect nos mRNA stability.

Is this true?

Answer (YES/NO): NO